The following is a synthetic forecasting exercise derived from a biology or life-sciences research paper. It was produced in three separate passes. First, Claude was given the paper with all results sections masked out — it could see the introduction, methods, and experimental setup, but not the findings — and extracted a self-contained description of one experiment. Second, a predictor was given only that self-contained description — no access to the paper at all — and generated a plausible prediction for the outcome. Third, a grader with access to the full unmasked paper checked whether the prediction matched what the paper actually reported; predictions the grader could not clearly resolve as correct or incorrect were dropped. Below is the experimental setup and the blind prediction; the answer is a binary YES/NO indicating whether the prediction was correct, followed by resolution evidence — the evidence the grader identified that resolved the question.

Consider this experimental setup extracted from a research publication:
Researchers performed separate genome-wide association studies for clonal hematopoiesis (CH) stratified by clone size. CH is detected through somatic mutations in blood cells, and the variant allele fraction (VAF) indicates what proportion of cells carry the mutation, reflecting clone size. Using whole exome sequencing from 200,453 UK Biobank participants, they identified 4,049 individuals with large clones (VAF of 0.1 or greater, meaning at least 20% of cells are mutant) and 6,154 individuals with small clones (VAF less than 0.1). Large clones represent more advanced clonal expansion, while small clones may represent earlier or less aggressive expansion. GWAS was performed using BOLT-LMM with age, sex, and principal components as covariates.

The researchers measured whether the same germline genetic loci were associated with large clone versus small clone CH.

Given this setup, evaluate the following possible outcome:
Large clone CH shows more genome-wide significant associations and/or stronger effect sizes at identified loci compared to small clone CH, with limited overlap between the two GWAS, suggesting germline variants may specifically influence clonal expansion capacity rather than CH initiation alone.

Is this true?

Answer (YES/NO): NO